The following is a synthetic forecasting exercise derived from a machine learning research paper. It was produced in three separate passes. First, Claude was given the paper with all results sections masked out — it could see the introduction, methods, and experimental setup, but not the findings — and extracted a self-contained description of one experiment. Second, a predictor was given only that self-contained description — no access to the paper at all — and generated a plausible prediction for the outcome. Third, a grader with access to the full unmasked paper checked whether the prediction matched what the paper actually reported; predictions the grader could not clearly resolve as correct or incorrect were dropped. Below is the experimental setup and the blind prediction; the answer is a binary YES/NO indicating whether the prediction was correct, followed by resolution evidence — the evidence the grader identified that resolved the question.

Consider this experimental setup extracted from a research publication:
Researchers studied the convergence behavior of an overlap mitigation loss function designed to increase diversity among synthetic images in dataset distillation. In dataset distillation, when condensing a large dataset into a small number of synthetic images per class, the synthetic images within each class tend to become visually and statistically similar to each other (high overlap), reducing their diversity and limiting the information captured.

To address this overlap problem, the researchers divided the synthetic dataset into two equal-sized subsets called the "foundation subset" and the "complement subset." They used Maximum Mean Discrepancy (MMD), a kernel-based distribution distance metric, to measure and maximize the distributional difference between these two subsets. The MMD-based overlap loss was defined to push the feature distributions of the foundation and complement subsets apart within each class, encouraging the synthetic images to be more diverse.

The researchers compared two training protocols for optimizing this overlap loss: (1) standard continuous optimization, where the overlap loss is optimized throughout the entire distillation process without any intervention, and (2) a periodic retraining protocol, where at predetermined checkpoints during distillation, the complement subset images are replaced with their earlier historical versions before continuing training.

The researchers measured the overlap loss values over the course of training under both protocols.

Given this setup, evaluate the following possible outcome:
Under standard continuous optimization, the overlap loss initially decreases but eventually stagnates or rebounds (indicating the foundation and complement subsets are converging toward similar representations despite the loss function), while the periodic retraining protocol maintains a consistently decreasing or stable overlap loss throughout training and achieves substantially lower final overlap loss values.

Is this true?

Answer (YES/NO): NO